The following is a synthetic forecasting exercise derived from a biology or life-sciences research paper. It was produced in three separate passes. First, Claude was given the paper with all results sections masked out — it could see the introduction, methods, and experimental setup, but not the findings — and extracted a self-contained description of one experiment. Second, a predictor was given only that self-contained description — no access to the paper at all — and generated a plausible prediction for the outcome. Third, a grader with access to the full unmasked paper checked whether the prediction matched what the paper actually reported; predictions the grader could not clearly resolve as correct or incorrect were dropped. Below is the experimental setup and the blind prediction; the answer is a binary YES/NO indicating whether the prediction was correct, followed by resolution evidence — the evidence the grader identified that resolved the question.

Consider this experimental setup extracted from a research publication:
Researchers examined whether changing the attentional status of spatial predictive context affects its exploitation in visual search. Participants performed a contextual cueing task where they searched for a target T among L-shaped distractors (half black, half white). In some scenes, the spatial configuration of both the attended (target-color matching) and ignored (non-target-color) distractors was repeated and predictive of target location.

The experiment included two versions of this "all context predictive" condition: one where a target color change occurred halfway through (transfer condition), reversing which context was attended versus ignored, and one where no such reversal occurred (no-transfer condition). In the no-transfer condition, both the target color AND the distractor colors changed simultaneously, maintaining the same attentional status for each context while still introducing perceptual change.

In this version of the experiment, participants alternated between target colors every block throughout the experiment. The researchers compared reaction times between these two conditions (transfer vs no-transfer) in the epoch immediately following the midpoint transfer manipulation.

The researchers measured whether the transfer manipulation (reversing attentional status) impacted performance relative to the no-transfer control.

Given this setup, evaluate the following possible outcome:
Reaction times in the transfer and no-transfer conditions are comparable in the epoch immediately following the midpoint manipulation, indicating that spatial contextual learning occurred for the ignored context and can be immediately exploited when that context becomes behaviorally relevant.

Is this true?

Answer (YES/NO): NO